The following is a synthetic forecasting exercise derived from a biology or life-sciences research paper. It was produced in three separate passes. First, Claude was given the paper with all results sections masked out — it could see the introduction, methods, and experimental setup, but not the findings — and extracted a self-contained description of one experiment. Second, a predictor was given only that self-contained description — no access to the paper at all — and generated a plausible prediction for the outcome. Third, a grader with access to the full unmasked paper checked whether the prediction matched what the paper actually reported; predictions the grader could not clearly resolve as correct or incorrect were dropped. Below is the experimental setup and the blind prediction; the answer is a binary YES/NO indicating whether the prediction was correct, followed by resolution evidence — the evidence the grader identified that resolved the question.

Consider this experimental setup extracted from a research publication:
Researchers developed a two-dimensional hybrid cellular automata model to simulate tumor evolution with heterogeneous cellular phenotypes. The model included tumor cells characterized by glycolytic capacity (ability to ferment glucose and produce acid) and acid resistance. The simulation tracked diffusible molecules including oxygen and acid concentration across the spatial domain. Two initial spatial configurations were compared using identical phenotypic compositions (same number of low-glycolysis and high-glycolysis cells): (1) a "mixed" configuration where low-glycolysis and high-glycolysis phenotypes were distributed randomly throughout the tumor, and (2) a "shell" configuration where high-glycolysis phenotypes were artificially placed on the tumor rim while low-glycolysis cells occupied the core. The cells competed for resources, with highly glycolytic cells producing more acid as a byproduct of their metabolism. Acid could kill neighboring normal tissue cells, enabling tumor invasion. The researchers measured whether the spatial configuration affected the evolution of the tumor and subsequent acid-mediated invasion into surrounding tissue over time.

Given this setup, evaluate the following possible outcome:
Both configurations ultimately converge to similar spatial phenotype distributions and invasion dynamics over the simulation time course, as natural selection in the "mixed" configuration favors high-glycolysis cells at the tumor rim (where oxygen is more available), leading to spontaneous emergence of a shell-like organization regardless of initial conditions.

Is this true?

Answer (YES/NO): NO